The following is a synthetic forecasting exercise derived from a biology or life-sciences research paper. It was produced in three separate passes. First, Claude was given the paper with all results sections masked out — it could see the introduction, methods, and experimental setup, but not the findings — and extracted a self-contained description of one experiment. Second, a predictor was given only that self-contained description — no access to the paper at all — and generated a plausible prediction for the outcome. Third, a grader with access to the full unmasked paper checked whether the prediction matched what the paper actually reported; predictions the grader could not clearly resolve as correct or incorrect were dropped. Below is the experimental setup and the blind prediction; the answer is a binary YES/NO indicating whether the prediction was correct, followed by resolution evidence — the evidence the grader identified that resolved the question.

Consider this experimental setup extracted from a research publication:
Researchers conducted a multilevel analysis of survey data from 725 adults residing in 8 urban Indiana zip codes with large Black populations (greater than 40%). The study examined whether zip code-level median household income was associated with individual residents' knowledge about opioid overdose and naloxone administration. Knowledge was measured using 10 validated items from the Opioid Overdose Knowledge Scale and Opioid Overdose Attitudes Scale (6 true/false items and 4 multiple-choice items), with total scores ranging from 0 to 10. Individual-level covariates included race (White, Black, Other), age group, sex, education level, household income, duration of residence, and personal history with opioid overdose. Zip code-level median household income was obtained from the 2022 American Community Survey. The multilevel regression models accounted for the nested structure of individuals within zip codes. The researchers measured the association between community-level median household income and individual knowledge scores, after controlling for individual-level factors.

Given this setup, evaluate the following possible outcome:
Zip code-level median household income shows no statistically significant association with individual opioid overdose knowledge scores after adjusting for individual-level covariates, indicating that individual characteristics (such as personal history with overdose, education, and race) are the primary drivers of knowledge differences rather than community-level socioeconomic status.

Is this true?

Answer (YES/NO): YES